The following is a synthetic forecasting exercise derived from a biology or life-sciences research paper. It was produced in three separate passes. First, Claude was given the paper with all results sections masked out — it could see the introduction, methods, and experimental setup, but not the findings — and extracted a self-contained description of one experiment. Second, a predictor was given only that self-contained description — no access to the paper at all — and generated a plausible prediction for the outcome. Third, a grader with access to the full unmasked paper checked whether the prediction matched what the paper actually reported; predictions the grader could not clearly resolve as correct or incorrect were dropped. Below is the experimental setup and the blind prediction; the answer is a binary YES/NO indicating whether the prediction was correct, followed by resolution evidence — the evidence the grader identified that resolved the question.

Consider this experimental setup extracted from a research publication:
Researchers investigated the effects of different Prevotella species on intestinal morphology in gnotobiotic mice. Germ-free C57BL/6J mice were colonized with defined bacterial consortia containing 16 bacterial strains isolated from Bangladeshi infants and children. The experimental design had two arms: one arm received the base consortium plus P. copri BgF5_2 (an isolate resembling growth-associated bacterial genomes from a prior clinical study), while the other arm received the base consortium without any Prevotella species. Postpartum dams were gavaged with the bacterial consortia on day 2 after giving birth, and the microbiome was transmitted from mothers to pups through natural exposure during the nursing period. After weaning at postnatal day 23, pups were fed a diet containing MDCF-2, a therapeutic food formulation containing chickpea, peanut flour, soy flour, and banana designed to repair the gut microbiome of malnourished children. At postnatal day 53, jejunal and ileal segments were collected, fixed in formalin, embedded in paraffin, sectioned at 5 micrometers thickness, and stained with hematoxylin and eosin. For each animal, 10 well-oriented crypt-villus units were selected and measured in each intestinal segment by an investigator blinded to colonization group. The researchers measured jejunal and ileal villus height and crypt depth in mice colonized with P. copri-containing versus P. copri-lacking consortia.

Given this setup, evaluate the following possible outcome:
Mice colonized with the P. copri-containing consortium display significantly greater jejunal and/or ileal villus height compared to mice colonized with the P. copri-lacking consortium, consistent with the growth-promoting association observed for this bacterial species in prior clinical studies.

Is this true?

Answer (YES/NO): NO